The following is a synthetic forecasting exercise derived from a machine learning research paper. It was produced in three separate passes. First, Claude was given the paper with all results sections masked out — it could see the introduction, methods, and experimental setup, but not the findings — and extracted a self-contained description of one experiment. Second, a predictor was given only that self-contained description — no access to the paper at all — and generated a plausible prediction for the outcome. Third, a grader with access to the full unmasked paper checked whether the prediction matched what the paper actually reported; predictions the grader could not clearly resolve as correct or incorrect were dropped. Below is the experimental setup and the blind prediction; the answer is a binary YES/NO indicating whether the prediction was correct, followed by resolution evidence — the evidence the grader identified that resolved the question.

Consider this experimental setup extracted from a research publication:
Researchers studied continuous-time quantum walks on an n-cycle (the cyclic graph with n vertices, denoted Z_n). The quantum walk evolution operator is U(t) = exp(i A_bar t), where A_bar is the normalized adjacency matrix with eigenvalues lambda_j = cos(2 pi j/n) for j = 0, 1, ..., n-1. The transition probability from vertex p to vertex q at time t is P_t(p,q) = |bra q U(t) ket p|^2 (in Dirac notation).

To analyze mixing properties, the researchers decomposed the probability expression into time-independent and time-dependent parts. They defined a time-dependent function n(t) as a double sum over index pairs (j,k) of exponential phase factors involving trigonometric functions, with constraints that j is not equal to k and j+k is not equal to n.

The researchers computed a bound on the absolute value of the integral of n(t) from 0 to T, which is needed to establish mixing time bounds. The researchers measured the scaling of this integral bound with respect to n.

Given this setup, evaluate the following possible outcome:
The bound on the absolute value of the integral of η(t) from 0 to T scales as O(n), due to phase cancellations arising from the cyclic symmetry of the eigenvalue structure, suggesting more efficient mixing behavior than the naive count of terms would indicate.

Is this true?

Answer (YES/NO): NO